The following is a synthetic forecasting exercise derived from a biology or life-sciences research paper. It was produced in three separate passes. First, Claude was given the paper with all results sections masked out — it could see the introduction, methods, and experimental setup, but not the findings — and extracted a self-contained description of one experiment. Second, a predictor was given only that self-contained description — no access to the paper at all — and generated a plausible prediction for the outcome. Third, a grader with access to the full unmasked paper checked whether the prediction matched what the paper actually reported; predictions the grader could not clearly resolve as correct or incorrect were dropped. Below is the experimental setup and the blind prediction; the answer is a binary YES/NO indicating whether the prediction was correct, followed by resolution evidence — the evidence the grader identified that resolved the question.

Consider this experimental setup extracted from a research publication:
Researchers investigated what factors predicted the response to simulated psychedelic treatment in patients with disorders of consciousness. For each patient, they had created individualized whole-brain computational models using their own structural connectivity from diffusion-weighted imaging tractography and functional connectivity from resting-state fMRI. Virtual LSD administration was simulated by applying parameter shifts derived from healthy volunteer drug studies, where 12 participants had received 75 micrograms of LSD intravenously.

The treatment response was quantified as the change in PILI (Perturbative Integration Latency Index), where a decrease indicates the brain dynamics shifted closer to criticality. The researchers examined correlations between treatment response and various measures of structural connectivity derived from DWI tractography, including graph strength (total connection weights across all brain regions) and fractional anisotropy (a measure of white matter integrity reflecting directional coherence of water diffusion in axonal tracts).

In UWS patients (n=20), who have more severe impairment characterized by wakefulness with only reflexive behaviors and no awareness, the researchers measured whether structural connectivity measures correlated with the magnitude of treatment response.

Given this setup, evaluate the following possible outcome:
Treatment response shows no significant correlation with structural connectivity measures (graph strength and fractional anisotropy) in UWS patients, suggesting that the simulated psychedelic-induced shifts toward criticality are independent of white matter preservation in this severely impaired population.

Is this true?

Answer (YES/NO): NO